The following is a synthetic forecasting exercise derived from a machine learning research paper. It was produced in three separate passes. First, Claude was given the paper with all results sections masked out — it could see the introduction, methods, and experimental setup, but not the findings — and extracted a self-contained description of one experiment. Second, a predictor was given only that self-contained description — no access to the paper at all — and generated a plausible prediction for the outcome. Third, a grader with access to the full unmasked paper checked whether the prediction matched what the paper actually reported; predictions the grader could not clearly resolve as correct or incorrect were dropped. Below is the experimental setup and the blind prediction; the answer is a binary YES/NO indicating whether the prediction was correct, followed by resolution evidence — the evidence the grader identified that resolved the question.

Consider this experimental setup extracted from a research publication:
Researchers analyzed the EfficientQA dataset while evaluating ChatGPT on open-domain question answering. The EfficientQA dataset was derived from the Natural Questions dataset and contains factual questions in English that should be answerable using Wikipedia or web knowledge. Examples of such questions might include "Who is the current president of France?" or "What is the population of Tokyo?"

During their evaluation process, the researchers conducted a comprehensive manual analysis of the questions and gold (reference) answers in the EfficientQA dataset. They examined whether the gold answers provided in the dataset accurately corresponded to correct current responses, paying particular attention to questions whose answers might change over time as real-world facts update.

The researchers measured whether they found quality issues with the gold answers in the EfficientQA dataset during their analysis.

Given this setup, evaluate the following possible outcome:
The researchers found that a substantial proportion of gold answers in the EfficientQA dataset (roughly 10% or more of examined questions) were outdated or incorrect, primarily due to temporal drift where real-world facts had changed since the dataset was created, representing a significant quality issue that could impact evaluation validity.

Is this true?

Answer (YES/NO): NO